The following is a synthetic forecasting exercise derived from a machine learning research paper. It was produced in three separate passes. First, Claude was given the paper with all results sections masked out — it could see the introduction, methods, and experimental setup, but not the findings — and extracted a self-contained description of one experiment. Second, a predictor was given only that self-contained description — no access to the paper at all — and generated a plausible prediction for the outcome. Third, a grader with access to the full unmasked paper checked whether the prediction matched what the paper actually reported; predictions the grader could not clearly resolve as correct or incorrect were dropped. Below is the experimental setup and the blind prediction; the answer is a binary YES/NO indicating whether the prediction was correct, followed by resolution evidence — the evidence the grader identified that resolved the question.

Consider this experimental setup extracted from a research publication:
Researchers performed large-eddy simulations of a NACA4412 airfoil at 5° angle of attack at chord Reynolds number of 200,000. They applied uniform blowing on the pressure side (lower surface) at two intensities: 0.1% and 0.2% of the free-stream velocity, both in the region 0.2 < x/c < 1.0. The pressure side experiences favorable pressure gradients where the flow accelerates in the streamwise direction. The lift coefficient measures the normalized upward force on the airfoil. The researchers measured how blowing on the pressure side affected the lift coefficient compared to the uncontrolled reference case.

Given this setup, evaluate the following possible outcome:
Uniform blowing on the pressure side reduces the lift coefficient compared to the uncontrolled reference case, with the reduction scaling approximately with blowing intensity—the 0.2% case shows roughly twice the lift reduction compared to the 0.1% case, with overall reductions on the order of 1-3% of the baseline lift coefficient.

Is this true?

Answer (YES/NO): NO